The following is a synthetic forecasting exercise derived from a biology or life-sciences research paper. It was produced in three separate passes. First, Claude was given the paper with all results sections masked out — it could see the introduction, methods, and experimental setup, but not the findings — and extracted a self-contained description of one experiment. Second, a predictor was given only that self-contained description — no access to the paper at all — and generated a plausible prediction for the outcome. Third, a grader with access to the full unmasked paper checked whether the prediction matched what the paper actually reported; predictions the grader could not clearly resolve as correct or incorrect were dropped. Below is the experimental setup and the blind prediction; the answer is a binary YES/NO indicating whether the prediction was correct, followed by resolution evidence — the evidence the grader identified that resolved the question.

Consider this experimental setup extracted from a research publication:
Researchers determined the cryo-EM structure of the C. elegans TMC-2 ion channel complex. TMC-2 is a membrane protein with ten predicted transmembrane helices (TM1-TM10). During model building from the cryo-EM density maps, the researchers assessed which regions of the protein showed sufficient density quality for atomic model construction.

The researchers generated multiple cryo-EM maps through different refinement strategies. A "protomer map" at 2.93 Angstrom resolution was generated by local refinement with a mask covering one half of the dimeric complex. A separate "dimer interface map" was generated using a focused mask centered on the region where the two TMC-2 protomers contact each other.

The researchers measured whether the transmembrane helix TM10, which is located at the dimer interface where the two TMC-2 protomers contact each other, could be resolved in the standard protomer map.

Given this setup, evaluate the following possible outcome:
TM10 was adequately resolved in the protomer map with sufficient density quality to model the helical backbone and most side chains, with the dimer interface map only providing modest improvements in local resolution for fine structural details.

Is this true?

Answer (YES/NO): NO